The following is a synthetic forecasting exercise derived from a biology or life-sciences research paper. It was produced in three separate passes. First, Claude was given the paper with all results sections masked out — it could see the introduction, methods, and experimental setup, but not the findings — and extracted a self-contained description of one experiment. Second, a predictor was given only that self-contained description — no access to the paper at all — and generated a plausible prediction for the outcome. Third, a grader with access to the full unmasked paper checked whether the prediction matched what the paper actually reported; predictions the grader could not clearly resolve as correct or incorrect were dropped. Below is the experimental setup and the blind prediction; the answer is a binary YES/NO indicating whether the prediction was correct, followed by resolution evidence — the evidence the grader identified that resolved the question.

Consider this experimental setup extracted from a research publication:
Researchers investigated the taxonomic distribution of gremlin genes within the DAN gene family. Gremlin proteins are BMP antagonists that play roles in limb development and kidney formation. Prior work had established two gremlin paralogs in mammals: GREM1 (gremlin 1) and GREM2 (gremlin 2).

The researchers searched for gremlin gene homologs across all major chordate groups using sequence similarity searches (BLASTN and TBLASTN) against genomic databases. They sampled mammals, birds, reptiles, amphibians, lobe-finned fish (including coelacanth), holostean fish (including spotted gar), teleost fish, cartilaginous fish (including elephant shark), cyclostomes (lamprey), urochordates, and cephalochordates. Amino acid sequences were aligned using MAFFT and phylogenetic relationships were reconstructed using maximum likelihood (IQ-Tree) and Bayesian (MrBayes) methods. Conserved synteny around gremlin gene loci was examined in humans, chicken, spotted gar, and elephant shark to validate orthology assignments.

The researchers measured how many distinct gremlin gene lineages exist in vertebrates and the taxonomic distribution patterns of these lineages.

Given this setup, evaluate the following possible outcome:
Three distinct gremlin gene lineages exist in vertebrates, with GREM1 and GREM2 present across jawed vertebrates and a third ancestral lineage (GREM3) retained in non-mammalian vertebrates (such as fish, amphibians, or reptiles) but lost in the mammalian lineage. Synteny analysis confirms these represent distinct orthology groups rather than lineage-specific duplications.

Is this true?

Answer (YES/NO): NO